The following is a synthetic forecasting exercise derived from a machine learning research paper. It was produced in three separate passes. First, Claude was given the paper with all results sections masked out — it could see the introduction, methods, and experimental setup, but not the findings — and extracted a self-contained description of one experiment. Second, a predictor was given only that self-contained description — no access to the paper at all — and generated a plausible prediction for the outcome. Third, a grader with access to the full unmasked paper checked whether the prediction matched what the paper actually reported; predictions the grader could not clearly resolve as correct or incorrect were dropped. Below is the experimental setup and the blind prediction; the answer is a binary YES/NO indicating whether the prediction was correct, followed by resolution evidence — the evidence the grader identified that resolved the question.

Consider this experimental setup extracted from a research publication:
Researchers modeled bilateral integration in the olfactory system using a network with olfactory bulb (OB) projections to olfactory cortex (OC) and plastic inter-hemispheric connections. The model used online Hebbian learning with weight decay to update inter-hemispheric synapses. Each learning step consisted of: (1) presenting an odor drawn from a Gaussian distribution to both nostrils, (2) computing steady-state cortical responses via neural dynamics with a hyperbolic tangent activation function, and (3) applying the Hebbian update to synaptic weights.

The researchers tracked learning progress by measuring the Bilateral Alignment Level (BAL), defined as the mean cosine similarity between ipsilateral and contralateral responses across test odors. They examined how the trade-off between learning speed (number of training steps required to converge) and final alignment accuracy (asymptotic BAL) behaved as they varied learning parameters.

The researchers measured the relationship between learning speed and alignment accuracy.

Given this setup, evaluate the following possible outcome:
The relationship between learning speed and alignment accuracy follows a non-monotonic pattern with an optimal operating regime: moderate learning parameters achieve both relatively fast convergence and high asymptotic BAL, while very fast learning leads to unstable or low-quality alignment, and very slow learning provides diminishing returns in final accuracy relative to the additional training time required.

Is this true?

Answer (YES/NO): NO